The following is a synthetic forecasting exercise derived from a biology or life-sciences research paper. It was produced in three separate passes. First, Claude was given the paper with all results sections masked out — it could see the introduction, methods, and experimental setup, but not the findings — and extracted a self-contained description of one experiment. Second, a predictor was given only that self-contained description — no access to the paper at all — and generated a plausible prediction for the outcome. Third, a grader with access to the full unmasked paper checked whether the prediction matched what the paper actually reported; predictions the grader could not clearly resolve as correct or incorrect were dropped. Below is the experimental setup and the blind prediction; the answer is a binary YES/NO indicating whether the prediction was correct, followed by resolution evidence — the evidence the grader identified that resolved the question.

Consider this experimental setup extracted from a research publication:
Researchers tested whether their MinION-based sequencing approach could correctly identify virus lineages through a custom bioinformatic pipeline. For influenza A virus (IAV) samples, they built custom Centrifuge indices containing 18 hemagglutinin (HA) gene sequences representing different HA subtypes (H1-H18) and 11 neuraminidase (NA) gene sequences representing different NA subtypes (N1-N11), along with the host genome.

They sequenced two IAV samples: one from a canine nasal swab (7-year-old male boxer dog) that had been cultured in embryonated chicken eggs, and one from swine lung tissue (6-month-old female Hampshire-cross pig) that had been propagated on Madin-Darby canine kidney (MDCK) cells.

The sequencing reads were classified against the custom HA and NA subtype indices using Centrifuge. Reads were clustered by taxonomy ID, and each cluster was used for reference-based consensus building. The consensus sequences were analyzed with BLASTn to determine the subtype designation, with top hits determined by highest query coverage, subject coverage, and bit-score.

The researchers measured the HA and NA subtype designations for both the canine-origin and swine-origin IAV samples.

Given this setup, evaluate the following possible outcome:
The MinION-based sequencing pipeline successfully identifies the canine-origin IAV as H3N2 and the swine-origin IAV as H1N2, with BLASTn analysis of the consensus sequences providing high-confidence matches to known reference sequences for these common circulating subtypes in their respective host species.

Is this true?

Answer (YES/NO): YES